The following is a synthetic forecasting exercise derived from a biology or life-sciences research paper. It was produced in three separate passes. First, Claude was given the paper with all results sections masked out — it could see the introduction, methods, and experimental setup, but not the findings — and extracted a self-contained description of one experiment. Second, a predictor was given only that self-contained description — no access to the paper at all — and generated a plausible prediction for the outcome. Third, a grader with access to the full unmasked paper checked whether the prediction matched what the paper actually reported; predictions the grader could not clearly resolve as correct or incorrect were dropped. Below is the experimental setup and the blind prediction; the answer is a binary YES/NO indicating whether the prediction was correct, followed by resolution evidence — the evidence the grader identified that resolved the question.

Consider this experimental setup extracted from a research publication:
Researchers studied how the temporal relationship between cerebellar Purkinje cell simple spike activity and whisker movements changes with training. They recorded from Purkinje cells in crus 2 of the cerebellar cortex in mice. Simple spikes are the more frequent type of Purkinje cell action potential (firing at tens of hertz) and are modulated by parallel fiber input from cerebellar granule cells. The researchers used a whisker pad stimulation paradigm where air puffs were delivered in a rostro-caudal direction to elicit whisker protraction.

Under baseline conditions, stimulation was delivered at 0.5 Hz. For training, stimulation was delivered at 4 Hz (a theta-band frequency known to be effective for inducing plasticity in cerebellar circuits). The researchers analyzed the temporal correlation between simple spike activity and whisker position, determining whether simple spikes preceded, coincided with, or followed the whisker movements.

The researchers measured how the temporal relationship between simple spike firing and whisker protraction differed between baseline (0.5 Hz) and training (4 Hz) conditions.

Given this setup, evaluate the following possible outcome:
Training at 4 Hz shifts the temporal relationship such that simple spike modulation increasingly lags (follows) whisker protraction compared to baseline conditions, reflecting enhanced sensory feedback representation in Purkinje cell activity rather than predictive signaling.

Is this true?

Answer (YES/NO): NO